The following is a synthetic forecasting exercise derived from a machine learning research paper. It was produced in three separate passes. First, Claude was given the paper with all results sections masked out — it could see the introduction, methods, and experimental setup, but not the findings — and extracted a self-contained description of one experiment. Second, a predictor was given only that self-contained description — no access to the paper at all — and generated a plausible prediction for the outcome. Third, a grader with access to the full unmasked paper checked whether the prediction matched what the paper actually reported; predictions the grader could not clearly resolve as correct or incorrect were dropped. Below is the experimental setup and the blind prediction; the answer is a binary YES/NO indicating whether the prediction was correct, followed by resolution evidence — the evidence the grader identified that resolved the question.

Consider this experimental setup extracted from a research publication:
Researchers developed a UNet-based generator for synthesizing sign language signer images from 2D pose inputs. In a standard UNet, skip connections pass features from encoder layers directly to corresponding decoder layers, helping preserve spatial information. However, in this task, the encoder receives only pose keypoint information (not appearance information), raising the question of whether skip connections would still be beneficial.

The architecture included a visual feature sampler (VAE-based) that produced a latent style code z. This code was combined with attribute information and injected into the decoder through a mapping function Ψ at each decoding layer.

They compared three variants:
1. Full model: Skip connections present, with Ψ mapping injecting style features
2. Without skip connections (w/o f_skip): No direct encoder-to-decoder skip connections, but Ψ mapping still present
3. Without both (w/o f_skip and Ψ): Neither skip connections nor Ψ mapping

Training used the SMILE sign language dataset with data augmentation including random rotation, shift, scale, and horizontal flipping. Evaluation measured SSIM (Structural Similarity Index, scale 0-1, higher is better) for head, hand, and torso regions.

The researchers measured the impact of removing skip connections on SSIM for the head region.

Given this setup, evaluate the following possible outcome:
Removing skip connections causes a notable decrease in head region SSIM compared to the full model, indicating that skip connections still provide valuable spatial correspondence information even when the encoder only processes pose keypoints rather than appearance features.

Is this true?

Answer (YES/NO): YES